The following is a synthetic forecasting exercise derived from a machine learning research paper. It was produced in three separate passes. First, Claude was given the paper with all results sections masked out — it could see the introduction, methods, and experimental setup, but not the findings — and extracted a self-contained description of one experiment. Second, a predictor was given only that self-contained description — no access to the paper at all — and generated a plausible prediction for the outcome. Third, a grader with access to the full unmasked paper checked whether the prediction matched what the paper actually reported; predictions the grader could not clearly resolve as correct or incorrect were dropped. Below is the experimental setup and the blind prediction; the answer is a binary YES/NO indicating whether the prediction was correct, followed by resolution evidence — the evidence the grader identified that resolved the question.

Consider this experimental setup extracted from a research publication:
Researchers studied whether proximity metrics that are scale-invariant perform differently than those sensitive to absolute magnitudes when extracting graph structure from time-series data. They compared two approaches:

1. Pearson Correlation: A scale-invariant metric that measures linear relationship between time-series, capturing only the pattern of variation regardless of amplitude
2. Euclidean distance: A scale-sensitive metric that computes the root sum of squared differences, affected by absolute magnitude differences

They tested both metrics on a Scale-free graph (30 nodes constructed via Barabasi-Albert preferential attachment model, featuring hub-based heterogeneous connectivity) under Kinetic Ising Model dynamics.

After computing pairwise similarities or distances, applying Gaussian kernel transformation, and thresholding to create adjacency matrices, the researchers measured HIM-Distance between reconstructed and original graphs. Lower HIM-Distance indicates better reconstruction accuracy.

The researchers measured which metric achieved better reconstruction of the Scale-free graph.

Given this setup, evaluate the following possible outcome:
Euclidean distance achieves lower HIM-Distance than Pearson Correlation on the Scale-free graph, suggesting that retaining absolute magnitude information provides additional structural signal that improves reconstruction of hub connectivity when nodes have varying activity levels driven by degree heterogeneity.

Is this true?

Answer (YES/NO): NO